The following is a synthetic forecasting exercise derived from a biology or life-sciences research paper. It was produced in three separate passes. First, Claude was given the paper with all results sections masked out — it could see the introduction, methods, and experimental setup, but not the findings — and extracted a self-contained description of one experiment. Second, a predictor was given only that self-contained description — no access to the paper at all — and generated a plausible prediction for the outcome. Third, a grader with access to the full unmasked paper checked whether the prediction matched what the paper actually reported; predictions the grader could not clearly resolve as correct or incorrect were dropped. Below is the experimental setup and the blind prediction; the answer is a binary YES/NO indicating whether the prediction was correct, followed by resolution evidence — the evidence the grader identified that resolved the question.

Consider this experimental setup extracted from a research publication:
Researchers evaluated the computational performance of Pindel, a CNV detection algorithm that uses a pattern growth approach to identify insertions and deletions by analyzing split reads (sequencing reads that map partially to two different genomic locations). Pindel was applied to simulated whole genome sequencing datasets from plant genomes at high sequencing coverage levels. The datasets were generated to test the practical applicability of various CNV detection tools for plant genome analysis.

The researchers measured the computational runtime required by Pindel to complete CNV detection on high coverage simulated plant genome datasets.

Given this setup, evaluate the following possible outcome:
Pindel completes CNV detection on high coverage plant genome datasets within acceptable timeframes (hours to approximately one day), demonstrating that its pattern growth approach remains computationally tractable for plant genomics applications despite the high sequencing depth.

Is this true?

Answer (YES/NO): NO